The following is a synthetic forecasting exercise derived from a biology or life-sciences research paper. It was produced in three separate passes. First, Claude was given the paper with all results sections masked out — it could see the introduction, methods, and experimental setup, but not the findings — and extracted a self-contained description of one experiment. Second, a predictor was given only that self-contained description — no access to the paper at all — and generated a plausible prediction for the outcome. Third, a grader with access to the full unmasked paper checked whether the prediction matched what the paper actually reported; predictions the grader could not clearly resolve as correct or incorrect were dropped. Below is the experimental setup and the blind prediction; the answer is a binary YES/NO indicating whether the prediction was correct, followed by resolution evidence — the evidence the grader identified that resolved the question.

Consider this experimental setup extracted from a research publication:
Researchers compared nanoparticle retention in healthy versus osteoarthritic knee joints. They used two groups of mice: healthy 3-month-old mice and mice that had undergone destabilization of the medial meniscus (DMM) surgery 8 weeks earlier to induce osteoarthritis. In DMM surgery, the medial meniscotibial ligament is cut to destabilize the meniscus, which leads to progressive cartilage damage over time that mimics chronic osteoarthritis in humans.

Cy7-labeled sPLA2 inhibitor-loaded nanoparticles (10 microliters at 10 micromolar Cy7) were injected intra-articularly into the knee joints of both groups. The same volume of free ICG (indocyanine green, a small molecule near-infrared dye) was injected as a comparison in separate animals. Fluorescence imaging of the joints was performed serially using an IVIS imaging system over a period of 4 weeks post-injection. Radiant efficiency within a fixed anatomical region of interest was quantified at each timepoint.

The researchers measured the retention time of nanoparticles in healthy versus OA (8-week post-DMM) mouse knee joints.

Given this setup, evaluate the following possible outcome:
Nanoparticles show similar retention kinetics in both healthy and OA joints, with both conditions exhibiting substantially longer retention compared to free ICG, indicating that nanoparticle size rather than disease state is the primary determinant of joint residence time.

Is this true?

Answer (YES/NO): NO